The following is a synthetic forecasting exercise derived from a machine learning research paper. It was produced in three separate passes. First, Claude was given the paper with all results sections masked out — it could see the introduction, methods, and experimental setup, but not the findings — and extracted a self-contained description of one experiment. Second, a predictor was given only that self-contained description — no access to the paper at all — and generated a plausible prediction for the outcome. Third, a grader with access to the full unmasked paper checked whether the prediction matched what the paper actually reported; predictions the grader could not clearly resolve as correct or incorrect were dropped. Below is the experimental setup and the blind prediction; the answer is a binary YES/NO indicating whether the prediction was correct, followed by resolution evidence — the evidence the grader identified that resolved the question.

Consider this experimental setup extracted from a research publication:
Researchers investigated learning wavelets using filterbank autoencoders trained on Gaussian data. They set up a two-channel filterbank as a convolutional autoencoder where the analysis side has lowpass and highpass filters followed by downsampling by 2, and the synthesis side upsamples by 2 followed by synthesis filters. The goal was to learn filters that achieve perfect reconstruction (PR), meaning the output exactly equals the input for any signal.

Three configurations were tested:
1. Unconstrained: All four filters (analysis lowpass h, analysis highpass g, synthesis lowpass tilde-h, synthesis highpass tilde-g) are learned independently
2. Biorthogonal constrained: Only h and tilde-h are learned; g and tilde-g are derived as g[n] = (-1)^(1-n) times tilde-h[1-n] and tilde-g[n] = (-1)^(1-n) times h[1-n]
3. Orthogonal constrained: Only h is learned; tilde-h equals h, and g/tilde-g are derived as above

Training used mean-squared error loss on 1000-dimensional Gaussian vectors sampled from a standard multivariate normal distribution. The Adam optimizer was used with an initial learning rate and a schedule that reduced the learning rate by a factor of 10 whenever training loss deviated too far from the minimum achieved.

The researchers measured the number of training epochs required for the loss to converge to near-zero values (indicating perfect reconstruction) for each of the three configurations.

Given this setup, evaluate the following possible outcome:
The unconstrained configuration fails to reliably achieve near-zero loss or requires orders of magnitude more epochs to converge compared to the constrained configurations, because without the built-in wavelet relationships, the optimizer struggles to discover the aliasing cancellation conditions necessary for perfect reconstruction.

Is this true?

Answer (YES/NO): NO